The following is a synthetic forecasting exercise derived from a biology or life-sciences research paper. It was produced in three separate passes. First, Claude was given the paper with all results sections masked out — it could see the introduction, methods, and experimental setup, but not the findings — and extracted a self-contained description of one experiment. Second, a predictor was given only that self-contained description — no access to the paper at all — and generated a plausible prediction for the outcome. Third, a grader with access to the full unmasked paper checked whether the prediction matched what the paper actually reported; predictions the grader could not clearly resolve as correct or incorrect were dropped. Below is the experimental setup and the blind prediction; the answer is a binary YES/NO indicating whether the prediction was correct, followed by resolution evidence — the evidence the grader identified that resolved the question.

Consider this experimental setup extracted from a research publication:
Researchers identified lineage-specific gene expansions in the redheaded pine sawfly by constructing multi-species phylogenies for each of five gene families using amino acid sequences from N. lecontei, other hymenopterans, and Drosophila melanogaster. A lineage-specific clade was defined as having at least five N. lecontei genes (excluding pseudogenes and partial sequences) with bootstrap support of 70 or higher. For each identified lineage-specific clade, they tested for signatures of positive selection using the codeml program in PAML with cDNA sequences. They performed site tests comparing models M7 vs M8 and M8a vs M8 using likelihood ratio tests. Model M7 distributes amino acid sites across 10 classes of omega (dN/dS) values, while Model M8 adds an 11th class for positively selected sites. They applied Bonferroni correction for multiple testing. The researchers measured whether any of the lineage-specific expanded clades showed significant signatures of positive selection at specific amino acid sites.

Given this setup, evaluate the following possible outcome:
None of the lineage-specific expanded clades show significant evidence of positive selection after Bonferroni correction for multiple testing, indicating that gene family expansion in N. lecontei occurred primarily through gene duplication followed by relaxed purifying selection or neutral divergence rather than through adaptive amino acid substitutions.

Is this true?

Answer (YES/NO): NO